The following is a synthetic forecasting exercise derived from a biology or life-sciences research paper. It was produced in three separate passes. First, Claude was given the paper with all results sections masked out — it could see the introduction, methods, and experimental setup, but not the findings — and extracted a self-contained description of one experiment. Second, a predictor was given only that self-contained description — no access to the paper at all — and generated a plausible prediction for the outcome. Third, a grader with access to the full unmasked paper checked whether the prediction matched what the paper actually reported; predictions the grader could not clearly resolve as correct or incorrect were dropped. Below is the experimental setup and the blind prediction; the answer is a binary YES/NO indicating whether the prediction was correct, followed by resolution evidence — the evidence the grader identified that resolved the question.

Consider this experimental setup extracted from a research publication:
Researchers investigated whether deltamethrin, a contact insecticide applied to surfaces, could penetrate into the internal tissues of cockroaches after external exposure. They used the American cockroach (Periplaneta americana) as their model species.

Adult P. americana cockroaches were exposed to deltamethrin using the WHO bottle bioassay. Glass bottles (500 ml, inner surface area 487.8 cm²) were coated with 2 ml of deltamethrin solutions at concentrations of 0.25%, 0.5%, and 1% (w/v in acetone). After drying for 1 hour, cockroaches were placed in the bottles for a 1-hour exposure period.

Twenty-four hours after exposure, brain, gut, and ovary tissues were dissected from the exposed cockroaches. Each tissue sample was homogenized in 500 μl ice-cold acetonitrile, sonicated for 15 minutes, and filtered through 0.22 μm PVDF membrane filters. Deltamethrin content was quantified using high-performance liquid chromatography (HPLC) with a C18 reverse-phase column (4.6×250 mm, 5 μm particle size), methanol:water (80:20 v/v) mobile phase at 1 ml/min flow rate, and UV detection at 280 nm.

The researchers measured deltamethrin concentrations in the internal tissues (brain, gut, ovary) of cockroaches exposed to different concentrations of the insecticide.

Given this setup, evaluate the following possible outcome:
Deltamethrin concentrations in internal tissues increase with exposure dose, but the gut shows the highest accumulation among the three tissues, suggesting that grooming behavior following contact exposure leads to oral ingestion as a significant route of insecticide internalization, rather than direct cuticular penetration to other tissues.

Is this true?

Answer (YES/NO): NO